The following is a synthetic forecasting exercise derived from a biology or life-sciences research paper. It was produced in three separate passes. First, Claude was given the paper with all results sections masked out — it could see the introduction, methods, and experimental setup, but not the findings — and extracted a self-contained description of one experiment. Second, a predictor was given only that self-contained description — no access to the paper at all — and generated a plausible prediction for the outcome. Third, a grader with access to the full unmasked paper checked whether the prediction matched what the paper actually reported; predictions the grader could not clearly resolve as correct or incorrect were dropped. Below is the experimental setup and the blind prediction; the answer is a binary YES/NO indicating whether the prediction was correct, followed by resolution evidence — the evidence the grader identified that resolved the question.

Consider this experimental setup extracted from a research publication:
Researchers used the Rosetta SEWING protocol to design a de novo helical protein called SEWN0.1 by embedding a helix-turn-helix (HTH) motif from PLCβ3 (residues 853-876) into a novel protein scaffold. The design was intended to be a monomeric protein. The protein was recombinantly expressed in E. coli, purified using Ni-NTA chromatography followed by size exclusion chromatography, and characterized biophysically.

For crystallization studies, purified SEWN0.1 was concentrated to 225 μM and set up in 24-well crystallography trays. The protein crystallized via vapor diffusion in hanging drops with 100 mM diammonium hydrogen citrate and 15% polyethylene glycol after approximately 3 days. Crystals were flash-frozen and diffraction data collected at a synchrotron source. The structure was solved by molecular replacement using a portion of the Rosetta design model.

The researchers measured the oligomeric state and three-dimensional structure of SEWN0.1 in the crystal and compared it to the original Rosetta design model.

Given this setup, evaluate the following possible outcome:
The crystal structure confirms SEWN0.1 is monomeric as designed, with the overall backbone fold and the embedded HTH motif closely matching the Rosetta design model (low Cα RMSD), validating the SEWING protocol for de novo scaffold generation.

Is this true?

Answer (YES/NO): NO